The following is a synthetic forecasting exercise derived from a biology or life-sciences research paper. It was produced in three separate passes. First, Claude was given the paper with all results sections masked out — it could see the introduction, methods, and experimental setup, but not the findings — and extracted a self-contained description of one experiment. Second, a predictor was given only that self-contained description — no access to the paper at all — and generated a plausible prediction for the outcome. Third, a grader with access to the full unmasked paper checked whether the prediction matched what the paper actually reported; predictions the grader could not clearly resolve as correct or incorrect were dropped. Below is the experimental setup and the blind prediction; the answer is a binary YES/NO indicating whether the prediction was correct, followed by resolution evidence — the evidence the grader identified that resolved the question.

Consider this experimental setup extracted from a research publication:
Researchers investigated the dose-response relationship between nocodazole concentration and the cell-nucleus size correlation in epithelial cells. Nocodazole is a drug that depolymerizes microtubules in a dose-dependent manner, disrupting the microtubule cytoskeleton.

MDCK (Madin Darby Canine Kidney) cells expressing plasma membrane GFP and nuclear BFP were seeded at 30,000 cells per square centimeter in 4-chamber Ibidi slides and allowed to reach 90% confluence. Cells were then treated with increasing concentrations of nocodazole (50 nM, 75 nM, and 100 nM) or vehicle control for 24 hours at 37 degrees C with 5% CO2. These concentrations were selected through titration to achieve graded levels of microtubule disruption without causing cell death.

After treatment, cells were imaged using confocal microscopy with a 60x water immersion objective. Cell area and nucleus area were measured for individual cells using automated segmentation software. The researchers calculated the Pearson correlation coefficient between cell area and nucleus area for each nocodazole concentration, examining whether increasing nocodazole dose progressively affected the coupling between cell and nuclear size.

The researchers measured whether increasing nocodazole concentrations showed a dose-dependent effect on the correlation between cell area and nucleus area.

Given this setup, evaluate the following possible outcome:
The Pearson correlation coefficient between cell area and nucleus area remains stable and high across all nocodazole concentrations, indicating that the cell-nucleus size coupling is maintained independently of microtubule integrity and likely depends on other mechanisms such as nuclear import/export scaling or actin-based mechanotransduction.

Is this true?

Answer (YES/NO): YES